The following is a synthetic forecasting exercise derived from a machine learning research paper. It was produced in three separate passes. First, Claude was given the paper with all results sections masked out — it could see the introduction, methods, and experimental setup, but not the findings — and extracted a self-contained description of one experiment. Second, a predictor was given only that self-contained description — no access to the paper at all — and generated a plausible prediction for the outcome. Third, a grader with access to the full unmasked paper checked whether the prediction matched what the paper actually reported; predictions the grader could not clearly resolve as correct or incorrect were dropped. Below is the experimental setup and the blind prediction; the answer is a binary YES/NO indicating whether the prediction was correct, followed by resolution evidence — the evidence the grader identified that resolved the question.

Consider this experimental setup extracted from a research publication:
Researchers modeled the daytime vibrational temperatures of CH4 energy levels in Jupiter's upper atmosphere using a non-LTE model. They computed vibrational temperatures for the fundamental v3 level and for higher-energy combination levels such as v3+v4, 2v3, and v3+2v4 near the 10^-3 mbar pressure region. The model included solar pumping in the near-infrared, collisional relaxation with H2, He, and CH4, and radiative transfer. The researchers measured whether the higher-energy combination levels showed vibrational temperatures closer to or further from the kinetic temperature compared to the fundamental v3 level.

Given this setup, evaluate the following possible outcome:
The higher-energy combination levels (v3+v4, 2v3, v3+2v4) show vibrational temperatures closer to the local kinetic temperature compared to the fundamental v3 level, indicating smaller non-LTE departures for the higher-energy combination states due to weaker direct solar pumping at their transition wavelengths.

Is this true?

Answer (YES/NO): NO